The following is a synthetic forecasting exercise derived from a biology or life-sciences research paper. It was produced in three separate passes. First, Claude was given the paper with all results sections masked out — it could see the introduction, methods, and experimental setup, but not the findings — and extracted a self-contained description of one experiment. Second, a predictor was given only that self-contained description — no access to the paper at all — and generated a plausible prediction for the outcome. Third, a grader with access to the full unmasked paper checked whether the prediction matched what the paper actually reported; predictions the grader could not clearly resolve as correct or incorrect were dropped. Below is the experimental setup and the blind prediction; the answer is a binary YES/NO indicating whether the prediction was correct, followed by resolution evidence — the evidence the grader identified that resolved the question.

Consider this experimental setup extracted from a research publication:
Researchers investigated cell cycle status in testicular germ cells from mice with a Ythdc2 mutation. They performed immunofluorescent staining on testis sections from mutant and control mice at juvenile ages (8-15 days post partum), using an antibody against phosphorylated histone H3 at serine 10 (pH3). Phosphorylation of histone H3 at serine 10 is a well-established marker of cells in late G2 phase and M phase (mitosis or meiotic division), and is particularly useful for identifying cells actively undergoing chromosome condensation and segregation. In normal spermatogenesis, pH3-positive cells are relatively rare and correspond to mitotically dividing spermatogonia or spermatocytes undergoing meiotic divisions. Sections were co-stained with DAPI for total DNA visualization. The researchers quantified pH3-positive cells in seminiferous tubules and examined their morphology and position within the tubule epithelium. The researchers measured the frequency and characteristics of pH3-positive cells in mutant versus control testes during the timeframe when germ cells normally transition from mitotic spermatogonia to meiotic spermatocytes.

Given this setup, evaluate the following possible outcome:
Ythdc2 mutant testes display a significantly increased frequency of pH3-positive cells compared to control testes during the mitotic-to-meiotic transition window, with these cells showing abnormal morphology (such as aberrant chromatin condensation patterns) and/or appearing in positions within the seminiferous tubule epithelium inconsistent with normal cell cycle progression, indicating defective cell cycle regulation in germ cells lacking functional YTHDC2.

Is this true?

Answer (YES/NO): YES